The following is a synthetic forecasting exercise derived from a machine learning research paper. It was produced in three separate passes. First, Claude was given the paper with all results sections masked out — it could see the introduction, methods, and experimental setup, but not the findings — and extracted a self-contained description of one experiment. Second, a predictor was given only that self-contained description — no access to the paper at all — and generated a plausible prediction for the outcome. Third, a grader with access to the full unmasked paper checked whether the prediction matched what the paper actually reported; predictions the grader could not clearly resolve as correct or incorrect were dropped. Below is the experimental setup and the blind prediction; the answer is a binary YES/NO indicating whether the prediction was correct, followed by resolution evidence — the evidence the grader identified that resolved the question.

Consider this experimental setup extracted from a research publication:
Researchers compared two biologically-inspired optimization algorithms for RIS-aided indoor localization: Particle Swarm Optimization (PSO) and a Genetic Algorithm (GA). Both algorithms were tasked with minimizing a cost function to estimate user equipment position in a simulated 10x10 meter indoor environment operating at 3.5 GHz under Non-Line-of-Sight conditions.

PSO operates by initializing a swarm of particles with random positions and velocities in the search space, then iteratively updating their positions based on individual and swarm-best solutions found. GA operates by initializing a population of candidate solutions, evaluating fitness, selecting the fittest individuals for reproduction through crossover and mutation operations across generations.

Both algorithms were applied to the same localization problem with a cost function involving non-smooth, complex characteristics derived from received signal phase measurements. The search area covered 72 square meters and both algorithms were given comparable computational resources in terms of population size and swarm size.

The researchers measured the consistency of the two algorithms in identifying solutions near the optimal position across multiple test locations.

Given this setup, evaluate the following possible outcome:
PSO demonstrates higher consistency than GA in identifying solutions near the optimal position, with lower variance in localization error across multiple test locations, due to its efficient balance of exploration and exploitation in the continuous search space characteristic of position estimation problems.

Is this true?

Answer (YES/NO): NO